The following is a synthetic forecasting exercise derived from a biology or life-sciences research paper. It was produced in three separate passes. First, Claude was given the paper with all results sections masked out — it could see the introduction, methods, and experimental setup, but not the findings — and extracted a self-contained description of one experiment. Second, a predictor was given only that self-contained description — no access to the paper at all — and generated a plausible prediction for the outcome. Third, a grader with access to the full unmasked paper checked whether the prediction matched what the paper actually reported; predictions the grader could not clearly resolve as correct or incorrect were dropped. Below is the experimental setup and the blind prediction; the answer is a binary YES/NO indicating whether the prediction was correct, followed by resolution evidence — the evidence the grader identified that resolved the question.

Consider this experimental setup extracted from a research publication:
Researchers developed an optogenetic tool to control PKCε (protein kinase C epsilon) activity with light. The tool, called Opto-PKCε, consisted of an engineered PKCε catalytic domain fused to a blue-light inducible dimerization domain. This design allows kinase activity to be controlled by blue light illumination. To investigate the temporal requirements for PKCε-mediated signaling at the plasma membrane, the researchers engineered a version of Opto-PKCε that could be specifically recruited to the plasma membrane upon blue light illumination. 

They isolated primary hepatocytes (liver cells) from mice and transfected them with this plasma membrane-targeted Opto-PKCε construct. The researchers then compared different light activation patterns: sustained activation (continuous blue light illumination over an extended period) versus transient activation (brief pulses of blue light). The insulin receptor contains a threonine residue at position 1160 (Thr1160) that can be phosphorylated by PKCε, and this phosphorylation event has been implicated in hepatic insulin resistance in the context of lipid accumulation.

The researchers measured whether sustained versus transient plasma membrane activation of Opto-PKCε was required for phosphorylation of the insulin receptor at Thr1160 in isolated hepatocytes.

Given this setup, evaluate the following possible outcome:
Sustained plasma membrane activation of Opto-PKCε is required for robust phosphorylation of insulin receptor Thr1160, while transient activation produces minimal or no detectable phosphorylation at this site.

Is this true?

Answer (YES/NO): YES